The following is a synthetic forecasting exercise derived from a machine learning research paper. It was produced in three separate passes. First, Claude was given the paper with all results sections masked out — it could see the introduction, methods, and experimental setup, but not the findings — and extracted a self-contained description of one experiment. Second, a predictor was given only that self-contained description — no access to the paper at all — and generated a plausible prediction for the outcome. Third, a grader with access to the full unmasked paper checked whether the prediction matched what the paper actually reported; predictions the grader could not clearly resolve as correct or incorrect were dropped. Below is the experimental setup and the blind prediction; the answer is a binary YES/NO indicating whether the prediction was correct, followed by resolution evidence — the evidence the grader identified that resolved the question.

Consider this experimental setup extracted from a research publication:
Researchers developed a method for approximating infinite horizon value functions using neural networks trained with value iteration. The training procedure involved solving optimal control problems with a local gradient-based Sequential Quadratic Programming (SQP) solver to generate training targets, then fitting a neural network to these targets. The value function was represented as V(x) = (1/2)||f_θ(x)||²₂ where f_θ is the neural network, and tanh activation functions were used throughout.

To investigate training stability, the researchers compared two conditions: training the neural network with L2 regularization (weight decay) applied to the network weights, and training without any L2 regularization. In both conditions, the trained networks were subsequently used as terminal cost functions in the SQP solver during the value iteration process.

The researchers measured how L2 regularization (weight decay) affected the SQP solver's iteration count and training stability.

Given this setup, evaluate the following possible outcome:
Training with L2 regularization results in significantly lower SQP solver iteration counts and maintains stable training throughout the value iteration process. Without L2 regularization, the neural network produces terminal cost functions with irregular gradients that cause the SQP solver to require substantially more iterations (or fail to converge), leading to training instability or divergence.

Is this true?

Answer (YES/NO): YES